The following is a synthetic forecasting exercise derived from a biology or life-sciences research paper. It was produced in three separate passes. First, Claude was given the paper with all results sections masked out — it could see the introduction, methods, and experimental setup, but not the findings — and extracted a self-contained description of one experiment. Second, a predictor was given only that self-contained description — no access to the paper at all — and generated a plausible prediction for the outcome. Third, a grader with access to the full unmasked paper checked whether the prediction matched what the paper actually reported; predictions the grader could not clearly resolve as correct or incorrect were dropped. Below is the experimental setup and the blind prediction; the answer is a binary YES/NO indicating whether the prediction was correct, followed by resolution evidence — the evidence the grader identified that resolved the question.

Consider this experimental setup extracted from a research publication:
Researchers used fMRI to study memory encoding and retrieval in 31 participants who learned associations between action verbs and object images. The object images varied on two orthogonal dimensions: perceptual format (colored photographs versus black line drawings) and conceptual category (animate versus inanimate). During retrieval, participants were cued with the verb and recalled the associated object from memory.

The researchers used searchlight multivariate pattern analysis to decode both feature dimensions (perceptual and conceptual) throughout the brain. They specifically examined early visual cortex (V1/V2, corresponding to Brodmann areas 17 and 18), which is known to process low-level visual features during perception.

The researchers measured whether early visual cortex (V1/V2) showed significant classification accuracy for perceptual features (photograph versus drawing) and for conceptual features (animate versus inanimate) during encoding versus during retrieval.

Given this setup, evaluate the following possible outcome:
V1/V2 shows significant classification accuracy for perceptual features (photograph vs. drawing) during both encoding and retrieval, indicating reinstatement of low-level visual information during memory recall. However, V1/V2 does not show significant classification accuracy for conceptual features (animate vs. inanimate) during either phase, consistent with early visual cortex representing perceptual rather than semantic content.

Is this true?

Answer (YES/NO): NO